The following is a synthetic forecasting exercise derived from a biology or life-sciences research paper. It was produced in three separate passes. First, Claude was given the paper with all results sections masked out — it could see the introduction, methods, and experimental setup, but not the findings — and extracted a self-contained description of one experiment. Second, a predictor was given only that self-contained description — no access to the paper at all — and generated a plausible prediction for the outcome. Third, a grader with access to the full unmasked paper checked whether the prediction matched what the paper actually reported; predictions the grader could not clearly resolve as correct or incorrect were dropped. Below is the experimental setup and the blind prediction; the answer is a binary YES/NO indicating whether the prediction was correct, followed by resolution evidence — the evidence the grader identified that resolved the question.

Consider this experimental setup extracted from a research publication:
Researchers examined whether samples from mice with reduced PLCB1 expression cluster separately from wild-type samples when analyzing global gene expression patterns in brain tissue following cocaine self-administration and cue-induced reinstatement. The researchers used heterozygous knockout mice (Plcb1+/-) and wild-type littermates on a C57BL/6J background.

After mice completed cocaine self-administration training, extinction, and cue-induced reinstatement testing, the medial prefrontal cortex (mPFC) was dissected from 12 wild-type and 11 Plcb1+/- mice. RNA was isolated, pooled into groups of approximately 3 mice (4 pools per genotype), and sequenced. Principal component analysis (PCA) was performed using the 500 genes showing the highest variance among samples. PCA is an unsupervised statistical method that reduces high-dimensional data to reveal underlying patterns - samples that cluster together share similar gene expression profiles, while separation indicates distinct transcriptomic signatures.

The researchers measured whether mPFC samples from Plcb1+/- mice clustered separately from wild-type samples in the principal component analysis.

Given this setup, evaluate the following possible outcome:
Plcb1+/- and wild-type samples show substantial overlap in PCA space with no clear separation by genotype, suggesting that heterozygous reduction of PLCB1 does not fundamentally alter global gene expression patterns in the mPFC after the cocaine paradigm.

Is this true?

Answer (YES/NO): NO